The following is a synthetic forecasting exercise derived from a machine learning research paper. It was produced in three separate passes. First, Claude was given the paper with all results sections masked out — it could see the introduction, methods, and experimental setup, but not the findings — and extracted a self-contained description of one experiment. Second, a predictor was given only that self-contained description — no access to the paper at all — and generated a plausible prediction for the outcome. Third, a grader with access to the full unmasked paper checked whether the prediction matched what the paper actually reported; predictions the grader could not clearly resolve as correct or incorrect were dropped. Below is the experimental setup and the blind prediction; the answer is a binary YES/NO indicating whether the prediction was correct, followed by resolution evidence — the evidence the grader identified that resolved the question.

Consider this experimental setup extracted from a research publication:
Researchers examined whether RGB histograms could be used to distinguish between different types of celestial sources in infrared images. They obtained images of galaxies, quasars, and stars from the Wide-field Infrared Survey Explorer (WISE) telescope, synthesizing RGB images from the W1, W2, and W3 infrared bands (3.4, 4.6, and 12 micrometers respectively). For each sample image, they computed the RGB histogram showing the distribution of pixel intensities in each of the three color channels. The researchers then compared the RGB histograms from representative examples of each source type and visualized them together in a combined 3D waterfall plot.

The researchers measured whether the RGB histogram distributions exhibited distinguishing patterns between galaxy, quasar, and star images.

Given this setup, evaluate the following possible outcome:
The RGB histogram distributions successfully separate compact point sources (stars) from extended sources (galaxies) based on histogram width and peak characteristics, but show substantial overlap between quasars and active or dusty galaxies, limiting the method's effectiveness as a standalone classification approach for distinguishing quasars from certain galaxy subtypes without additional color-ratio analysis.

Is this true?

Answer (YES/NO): NO